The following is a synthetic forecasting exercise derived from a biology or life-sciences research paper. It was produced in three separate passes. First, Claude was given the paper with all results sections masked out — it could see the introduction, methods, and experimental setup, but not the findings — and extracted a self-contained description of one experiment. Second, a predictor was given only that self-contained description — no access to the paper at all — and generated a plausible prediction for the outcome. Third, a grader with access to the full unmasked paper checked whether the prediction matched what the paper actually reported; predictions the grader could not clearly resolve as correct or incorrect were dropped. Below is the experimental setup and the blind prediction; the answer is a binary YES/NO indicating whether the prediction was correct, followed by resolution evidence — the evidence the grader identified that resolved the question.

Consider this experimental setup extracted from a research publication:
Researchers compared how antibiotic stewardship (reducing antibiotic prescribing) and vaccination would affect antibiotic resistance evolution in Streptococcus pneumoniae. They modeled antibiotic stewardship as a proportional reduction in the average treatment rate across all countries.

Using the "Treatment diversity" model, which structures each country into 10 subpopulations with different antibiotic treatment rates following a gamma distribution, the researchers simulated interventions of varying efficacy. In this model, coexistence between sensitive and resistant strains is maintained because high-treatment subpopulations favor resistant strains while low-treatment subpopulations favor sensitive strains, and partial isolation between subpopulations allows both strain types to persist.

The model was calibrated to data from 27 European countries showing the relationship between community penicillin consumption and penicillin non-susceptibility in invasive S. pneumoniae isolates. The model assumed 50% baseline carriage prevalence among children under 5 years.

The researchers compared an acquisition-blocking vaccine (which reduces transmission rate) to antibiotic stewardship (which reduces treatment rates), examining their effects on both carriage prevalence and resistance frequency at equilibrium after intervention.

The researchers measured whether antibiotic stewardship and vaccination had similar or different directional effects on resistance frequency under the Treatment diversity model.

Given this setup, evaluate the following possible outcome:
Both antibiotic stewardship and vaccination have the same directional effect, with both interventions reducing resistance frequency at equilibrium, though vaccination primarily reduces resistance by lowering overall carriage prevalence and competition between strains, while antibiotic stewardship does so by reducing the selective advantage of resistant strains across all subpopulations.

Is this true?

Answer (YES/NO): NO